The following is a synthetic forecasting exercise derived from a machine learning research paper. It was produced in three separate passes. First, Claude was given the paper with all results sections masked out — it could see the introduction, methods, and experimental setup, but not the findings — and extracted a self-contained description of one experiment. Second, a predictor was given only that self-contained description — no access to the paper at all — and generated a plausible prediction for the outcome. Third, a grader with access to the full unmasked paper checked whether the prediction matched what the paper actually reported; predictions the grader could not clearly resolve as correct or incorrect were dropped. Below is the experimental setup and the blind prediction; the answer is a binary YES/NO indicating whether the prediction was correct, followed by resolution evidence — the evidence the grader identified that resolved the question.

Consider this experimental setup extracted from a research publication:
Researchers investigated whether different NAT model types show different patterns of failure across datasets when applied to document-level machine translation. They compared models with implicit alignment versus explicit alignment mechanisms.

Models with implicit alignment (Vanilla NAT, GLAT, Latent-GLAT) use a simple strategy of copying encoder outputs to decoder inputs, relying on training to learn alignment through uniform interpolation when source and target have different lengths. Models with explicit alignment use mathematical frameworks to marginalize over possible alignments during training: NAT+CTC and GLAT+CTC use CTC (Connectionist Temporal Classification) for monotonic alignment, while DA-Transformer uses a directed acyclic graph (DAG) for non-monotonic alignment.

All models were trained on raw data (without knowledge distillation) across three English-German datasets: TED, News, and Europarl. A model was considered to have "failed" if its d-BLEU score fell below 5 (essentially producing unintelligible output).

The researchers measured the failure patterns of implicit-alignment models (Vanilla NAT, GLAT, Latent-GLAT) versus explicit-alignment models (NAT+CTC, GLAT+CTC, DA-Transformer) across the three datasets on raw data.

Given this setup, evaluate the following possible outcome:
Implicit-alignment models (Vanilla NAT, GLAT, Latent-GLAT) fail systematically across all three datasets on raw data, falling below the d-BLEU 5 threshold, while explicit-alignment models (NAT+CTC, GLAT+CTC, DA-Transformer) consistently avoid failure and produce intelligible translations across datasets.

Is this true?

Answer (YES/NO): NO